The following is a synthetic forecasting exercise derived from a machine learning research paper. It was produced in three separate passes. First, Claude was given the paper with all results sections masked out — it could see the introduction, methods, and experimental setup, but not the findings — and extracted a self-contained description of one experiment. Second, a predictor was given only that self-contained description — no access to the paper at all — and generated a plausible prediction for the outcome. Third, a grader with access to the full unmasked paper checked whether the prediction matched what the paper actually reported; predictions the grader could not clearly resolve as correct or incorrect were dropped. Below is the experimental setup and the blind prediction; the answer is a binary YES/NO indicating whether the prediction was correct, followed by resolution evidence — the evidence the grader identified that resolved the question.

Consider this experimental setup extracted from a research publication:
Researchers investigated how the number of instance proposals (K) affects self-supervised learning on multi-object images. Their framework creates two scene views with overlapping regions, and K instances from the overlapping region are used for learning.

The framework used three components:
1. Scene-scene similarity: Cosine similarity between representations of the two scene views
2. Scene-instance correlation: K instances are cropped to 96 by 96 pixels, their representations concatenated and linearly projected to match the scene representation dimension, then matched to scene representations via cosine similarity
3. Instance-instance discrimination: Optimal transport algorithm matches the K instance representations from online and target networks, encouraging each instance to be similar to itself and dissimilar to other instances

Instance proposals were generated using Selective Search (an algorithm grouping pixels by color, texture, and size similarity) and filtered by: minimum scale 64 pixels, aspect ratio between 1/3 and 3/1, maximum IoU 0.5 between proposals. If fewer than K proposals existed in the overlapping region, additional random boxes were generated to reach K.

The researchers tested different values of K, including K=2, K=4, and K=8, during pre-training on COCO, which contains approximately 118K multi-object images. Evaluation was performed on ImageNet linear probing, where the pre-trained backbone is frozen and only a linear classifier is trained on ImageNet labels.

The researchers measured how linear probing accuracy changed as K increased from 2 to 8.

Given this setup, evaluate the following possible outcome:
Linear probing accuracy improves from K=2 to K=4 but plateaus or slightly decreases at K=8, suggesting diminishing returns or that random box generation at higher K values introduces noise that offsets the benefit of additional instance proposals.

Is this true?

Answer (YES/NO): YES